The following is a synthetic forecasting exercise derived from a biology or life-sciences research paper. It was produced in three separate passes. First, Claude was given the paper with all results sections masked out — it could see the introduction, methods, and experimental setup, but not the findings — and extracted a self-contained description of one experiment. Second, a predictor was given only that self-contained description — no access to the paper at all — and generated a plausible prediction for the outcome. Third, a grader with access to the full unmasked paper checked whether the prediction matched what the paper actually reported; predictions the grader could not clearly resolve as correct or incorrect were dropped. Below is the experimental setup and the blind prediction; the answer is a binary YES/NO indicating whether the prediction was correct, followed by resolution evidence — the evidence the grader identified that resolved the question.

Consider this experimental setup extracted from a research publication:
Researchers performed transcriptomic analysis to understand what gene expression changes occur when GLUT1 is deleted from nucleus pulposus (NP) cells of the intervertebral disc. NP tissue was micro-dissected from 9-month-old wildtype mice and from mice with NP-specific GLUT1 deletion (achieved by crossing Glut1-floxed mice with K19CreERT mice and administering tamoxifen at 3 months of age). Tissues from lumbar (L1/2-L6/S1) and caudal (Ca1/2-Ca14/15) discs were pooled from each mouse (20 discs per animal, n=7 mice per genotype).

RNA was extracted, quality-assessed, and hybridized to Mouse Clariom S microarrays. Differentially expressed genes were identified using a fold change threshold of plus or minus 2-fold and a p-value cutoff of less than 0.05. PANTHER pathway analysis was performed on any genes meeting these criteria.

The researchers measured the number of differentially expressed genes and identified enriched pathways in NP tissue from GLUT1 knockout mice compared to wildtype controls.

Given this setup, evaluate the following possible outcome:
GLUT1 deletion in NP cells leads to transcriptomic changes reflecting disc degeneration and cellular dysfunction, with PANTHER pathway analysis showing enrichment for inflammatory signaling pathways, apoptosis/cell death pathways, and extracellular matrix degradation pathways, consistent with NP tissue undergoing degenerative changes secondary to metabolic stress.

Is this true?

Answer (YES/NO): NO